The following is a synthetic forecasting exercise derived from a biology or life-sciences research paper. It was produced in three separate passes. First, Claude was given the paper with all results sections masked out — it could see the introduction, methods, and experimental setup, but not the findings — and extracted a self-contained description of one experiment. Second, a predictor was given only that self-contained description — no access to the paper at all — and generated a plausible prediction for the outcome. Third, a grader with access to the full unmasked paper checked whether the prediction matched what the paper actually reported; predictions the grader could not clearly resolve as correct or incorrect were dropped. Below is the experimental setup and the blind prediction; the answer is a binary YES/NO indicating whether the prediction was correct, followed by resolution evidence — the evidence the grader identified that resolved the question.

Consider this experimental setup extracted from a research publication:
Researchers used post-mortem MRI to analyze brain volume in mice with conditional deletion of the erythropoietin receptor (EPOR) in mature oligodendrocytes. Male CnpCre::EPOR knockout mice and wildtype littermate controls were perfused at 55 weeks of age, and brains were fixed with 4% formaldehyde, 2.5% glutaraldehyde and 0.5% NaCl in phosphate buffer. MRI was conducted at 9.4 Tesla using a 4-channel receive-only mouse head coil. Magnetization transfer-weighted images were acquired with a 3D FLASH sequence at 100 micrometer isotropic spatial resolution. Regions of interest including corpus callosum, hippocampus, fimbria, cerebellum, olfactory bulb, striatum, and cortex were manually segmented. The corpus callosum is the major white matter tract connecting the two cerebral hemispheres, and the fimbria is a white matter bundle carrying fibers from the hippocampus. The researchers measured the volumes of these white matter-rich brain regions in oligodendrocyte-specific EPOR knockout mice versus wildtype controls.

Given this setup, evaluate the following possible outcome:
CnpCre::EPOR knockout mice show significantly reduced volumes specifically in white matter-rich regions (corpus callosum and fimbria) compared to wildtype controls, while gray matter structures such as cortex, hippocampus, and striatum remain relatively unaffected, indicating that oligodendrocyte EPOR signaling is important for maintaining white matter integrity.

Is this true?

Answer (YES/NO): NO